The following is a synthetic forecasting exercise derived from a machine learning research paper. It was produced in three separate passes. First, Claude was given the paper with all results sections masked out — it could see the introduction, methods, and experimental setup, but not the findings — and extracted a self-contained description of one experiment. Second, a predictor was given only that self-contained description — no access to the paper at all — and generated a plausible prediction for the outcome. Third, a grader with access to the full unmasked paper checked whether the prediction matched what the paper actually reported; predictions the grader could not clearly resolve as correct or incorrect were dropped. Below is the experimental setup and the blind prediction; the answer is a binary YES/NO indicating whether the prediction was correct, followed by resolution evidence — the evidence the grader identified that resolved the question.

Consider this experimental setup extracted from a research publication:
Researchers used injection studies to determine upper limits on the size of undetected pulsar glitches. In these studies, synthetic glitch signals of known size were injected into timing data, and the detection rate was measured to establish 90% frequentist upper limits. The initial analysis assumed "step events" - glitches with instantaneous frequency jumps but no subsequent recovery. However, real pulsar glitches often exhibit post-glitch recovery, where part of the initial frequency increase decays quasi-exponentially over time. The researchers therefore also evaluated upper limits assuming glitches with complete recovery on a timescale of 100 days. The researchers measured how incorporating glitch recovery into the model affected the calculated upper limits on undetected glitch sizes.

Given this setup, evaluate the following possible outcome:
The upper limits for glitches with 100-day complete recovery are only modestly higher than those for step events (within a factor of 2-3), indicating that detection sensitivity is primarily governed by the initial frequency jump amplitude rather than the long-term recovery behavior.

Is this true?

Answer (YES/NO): NO